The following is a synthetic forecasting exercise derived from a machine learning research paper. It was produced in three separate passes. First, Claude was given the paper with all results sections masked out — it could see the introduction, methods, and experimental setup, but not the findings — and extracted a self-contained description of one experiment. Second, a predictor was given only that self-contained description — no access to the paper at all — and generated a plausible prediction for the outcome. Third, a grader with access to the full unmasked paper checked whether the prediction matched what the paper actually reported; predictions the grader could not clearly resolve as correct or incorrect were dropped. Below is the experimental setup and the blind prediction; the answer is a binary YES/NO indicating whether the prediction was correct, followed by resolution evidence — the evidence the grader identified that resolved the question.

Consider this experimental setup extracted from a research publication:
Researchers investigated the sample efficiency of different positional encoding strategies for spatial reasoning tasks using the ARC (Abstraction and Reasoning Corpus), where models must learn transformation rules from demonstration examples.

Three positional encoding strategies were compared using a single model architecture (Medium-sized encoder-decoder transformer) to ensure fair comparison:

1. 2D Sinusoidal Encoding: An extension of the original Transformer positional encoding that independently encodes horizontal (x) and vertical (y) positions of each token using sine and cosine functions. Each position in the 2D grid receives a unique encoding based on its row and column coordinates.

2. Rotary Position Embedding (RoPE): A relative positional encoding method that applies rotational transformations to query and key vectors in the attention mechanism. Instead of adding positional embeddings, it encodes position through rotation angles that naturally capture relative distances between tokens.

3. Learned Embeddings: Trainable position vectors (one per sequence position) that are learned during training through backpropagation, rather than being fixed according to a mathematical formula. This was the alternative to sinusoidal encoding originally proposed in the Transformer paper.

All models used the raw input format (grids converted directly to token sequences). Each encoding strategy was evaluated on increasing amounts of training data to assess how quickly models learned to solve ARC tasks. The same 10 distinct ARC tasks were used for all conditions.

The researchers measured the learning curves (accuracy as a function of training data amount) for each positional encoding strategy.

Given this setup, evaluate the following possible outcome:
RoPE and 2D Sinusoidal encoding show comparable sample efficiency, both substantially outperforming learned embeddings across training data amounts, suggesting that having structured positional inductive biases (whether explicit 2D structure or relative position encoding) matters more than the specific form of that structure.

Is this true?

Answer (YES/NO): NO